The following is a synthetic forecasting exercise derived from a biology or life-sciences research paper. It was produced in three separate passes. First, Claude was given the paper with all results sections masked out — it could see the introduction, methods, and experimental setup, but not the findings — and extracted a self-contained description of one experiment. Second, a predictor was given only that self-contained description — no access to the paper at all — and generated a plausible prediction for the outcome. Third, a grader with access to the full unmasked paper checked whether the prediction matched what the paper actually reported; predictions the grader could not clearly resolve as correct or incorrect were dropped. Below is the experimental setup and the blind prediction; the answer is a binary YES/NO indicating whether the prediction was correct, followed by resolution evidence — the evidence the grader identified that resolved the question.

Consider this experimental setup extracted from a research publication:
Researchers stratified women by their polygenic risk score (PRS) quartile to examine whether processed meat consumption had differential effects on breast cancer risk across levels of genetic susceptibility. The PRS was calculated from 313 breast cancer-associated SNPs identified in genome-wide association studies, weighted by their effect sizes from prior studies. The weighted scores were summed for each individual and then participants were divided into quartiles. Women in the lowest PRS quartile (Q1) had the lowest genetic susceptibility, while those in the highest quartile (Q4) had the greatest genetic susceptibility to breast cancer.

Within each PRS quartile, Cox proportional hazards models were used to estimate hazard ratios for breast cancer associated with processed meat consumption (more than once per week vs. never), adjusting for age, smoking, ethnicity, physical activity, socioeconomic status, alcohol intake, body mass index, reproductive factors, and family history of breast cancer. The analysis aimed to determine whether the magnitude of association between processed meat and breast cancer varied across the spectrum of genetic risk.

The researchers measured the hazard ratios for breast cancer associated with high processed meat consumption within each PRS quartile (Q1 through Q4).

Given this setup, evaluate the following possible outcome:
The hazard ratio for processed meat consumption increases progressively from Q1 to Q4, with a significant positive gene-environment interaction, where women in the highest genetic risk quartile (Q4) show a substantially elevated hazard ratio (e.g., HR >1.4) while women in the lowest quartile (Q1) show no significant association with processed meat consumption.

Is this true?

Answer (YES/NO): NO